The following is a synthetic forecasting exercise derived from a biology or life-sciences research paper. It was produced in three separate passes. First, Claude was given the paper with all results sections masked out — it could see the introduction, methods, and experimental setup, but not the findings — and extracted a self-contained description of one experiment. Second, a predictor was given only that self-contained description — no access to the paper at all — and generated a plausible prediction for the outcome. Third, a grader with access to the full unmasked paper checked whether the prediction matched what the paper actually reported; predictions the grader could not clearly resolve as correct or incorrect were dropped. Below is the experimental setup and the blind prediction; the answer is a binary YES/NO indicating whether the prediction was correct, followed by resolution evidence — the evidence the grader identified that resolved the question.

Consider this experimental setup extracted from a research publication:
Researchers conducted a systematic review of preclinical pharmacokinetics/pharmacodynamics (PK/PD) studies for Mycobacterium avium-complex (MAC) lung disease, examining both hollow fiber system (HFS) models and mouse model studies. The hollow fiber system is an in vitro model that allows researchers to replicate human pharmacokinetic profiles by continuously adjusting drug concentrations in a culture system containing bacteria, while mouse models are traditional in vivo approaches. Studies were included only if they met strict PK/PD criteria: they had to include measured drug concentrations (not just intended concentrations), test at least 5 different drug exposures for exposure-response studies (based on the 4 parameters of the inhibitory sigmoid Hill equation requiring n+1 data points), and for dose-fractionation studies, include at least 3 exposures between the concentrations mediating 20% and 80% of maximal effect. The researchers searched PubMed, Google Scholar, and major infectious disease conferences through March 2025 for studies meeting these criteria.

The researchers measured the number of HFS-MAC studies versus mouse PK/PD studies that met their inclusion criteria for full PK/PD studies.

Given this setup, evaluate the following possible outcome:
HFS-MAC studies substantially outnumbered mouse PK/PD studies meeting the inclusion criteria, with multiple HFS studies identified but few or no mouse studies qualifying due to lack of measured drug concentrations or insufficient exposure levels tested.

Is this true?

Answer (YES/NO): YES